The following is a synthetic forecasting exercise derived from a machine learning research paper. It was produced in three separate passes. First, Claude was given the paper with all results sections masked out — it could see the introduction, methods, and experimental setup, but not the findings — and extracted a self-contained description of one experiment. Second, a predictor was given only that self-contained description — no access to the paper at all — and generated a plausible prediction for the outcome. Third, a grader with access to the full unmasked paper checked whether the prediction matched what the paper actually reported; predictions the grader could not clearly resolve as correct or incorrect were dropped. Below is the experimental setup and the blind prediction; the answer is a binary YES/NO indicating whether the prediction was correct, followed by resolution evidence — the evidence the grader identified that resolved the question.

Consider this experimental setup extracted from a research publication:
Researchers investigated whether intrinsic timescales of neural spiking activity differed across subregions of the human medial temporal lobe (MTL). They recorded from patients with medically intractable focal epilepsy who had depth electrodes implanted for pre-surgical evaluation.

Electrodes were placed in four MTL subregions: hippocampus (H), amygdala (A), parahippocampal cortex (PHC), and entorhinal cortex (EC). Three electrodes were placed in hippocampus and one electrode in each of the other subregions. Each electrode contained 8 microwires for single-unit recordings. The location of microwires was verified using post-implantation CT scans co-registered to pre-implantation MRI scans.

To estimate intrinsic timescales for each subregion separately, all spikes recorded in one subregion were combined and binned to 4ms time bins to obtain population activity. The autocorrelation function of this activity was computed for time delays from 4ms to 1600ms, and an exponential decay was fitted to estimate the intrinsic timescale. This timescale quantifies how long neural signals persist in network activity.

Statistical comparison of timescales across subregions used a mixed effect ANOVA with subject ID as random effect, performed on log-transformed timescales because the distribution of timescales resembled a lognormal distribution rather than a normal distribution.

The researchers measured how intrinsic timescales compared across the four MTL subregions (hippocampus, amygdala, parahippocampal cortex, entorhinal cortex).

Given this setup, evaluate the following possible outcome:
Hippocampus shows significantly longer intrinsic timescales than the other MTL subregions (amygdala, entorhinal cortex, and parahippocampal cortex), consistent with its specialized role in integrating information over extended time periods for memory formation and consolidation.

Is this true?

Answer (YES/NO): NO